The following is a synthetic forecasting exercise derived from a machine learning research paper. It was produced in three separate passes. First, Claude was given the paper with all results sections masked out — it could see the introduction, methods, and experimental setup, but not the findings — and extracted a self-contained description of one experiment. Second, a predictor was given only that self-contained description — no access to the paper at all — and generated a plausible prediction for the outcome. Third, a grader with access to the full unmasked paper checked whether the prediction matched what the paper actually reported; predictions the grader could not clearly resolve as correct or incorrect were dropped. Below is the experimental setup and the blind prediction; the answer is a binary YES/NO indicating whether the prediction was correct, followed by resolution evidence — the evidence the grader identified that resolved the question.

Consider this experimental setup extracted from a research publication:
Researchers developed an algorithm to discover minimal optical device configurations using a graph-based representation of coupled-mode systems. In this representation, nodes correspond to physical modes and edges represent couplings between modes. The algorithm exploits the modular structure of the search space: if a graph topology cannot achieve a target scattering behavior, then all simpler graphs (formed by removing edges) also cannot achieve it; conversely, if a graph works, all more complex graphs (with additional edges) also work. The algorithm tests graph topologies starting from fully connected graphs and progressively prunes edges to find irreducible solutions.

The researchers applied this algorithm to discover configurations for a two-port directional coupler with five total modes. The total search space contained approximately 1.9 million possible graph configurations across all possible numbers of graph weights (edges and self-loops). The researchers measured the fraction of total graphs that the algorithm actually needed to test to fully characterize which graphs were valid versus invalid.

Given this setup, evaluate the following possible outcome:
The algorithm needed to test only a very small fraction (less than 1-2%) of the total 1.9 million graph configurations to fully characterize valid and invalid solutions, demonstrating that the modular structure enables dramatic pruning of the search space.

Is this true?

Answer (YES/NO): YES